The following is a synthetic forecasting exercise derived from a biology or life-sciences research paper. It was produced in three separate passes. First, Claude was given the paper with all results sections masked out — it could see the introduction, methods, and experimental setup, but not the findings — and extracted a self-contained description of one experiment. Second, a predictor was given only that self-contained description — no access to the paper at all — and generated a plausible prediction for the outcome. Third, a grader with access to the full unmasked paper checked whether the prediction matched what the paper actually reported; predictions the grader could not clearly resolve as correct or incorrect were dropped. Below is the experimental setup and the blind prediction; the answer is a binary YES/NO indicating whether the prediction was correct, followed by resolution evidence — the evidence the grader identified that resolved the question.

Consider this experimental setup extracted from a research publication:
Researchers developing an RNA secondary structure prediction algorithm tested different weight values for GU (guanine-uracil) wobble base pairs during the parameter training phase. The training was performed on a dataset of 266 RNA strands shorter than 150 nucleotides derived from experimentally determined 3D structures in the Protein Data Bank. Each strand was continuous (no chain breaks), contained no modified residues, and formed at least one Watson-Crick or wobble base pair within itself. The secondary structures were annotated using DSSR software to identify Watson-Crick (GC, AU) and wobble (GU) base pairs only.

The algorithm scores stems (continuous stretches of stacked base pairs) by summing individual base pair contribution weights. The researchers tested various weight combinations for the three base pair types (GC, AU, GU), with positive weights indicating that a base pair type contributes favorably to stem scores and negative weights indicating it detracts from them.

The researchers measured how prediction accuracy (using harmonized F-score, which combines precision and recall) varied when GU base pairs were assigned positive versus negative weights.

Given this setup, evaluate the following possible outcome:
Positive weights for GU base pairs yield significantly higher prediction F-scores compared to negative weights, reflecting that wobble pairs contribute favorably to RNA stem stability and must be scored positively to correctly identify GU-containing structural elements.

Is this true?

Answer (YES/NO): NO